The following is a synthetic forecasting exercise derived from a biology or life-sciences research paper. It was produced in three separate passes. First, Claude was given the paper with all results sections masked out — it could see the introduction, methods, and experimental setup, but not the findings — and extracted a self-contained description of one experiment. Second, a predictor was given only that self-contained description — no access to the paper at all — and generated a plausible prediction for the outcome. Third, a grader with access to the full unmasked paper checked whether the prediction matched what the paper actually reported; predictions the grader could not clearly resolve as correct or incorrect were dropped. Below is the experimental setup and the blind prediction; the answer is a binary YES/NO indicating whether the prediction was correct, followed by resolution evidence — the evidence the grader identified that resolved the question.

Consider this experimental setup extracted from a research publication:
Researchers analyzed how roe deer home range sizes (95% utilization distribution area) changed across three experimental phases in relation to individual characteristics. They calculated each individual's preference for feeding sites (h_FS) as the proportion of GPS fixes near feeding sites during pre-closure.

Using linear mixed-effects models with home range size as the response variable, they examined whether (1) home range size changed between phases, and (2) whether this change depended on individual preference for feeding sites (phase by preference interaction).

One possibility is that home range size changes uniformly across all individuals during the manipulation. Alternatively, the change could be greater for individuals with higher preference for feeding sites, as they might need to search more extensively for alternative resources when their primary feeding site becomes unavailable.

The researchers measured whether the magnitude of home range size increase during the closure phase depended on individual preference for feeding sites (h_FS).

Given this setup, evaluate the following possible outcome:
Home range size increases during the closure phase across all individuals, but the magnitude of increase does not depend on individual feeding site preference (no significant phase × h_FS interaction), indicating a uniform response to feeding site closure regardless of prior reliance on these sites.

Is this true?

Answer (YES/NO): NO